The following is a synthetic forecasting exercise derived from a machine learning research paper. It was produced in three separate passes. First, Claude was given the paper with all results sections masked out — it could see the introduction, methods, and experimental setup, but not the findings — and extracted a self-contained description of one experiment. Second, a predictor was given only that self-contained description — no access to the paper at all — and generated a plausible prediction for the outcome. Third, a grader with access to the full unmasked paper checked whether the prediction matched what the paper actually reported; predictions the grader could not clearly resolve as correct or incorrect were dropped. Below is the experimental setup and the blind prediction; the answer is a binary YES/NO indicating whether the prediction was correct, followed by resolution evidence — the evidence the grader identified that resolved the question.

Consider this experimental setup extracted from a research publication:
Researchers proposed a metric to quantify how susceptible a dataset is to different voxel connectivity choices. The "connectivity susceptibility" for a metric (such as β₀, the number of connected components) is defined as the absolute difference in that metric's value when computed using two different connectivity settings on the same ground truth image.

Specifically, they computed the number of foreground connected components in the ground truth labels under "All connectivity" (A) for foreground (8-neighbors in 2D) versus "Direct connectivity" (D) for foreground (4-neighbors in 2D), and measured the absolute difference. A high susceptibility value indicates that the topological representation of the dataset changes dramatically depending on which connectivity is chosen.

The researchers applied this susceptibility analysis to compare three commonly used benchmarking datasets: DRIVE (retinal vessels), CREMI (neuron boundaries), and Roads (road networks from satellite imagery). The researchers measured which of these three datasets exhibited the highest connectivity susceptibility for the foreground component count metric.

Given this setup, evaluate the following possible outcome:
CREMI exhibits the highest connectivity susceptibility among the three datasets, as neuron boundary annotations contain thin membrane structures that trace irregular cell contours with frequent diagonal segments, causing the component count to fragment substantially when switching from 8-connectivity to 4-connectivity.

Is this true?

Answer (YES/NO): NO